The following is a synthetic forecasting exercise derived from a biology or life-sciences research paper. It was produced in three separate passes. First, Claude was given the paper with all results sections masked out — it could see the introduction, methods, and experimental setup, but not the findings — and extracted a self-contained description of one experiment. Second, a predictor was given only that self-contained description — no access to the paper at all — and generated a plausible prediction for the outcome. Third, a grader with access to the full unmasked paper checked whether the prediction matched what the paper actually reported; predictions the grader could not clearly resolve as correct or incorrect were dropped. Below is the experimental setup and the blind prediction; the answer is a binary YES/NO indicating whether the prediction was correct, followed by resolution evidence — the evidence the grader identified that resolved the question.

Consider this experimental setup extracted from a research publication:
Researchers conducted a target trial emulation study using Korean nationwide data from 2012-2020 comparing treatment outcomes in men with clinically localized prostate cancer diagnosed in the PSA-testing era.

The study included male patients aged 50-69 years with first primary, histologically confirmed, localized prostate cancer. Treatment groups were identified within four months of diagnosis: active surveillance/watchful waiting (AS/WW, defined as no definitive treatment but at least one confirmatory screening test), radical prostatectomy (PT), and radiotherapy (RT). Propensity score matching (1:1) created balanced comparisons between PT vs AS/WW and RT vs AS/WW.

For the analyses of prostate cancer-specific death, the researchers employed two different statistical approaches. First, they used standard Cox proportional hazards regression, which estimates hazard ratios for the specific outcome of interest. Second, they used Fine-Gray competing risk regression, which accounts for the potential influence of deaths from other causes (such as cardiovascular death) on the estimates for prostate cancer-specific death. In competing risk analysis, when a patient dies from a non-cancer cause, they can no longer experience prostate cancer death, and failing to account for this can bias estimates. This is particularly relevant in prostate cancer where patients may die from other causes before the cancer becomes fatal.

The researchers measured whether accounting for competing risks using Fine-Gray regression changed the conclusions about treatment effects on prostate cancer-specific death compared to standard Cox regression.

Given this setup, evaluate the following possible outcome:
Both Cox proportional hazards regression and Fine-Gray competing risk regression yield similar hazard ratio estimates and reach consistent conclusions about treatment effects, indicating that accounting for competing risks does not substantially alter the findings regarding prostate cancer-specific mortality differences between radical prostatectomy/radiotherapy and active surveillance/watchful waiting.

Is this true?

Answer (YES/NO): YES